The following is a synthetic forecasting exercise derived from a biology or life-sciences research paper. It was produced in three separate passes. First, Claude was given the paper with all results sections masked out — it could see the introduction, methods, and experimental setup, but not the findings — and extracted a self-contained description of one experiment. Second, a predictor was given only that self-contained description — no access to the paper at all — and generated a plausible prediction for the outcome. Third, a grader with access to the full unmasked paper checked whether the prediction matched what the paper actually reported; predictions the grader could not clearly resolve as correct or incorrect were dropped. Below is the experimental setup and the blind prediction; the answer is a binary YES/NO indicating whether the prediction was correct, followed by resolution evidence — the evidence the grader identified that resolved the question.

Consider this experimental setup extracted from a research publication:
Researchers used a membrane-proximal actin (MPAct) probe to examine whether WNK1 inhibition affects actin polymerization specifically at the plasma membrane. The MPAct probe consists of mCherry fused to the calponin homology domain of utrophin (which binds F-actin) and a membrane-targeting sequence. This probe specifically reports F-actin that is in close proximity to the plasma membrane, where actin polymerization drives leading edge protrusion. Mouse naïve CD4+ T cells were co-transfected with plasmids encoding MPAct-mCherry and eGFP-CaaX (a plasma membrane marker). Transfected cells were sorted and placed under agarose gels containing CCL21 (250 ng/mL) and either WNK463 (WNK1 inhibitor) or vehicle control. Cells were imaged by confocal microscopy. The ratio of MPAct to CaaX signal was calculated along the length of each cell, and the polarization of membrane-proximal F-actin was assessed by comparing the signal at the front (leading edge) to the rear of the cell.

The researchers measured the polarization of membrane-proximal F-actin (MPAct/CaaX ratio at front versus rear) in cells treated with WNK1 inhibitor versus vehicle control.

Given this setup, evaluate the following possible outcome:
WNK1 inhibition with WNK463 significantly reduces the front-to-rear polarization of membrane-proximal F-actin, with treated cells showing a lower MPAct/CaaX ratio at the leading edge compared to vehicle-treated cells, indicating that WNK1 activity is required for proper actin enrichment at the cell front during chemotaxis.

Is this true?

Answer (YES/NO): NO